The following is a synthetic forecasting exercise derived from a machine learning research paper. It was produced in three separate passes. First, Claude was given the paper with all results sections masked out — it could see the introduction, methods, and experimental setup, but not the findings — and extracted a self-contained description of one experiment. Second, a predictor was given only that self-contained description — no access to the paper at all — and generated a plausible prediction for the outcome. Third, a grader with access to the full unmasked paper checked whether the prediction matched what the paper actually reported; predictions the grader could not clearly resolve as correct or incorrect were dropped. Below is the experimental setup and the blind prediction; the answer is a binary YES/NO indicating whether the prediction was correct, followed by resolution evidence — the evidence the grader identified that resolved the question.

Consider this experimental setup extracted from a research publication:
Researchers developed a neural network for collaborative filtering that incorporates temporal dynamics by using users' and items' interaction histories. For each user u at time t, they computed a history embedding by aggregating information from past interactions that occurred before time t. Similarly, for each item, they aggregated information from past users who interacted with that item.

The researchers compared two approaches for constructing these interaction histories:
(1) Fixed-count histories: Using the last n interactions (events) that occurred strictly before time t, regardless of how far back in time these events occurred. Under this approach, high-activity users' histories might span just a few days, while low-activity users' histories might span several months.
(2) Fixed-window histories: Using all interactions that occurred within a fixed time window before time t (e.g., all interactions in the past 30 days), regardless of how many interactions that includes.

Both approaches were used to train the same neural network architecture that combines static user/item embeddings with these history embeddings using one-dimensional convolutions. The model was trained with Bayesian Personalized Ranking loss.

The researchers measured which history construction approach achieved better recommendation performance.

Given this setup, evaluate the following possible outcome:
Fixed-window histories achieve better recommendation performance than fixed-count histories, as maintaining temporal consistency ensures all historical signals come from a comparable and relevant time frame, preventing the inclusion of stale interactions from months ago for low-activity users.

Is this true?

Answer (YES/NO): NO